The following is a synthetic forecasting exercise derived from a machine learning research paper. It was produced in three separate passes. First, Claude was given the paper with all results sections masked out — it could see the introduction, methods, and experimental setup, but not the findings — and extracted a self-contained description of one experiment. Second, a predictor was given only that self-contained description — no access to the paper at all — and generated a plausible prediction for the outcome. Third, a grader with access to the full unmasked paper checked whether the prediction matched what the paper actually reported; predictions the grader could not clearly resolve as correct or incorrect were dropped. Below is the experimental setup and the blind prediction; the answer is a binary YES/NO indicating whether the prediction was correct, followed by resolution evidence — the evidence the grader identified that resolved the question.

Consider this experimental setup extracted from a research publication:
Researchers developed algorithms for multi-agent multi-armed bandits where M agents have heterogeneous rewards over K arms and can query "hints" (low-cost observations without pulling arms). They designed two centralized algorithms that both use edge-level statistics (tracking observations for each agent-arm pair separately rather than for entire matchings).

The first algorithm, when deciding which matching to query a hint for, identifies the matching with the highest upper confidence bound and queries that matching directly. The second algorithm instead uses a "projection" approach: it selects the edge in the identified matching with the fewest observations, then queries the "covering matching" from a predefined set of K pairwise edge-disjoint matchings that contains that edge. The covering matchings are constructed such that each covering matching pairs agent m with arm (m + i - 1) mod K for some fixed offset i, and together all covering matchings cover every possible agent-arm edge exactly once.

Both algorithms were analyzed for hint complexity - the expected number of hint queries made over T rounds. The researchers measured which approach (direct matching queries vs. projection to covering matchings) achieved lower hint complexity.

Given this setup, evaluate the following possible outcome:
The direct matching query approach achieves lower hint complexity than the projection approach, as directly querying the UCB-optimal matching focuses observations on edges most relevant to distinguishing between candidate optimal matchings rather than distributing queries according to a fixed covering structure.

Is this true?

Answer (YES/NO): NO